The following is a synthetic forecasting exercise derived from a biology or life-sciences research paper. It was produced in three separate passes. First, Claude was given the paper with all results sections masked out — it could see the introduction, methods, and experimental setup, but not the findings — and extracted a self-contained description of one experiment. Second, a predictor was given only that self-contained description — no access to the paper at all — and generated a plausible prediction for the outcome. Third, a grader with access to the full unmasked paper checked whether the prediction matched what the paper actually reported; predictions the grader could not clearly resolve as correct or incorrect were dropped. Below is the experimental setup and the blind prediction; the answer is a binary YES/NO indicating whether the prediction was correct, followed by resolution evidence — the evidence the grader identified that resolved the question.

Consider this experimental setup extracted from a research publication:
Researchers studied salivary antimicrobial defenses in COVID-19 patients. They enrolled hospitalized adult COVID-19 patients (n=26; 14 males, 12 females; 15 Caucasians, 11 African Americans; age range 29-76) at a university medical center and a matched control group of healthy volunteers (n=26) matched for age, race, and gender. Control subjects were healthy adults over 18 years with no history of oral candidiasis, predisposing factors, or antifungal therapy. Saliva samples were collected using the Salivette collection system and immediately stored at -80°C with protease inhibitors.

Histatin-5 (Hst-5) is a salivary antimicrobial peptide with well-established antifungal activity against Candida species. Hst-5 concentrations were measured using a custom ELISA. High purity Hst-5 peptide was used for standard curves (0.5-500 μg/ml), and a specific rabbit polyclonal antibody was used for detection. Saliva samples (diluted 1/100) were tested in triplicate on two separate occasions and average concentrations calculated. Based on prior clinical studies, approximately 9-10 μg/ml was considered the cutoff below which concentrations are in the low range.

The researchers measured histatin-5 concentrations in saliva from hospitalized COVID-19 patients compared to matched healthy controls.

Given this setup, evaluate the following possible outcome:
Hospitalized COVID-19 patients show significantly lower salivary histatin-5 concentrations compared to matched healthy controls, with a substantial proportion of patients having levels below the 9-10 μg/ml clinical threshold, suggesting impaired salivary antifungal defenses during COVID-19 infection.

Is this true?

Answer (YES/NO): YES